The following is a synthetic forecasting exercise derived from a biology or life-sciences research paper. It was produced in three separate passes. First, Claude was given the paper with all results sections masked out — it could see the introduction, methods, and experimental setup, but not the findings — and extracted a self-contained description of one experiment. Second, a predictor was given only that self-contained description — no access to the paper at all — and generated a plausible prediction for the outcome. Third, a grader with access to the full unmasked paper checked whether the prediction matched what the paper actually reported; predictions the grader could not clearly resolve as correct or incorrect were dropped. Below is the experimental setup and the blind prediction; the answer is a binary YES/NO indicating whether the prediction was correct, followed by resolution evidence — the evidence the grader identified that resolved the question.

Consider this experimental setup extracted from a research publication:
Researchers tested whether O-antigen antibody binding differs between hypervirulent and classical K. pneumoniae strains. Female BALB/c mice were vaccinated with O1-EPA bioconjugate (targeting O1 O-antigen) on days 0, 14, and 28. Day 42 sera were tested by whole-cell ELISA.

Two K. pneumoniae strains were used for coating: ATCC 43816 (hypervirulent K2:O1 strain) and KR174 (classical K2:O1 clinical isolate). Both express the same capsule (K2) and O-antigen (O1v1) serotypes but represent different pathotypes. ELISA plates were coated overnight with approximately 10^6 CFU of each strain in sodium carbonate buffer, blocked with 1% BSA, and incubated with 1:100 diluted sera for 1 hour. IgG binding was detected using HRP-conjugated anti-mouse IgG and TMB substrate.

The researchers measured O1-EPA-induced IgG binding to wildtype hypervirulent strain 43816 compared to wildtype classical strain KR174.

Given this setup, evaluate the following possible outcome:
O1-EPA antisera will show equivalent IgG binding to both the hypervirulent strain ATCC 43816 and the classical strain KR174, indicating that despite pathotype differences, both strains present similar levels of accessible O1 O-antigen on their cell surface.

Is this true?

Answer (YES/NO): NO